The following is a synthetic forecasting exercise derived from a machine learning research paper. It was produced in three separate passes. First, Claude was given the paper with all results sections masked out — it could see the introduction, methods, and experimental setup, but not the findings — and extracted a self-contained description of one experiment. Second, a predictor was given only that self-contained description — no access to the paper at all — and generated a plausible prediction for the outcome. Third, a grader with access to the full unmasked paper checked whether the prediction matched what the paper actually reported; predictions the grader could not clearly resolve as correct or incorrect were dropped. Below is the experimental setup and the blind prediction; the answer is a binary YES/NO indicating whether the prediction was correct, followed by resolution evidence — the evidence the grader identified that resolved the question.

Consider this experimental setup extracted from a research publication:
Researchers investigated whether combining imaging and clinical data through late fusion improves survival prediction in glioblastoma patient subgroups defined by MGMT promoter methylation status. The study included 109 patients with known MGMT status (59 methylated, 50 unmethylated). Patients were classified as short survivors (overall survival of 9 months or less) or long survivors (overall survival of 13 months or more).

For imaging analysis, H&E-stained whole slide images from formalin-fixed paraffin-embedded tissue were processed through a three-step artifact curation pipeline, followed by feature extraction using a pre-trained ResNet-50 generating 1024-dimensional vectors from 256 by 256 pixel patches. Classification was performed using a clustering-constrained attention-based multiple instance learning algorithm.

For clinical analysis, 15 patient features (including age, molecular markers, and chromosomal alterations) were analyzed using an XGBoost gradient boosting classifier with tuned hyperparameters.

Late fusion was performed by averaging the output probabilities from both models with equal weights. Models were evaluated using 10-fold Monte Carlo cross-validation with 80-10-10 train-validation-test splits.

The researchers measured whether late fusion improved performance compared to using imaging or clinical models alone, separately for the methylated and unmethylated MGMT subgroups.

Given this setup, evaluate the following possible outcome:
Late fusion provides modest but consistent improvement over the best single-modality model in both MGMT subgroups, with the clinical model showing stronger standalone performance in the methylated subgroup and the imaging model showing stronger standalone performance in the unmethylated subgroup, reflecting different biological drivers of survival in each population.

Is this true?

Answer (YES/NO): NO